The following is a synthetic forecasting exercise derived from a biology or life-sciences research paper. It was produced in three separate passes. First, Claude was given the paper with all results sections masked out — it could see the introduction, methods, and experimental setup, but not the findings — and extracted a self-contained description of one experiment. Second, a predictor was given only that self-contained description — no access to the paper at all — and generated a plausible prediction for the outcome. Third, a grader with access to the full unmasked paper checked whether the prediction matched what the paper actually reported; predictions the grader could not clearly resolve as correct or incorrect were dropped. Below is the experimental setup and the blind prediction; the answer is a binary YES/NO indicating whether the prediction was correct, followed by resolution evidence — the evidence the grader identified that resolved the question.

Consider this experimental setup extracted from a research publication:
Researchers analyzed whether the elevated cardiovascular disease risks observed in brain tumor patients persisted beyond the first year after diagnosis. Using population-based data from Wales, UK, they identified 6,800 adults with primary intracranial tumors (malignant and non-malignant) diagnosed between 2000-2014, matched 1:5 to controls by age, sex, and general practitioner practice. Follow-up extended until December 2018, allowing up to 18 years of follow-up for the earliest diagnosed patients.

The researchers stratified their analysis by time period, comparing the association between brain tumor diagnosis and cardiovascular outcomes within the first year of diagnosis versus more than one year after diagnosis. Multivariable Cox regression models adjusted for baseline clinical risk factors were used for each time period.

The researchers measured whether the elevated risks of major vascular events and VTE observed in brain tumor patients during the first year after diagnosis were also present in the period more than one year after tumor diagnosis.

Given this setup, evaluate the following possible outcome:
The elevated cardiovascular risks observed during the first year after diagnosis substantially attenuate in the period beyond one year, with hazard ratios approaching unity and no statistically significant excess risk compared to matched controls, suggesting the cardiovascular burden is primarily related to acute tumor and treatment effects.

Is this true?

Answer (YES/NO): NO